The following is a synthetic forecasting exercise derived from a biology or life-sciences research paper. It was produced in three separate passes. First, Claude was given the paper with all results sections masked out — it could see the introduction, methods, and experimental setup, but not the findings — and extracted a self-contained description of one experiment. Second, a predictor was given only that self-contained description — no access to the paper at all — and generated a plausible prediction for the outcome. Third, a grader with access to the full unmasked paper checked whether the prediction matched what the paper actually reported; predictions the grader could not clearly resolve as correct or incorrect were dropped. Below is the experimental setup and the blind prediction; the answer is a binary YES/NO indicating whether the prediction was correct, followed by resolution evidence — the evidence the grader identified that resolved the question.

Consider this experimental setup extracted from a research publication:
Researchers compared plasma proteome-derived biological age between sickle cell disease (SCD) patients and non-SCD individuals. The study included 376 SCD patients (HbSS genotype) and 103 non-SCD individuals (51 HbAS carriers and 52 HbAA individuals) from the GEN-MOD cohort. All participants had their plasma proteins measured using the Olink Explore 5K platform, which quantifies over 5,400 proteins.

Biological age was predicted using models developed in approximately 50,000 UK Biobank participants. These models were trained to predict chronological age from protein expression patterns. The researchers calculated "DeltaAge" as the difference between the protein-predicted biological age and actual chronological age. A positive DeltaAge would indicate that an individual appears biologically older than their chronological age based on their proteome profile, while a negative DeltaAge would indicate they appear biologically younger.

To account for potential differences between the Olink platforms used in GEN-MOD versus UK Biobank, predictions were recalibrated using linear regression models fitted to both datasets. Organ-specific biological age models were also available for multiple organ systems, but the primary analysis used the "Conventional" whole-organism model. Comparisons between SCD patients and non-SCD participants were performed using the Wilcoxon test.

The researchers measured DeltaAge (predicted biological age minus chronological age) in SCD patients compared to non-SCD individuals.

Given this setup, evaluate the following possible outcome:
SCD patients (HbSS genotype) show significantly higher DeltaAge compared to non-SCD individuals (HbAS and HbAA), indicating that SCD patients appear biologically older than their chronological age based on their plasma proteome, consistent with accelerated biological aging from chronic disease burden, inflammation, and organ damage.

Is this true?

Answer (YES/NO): YES